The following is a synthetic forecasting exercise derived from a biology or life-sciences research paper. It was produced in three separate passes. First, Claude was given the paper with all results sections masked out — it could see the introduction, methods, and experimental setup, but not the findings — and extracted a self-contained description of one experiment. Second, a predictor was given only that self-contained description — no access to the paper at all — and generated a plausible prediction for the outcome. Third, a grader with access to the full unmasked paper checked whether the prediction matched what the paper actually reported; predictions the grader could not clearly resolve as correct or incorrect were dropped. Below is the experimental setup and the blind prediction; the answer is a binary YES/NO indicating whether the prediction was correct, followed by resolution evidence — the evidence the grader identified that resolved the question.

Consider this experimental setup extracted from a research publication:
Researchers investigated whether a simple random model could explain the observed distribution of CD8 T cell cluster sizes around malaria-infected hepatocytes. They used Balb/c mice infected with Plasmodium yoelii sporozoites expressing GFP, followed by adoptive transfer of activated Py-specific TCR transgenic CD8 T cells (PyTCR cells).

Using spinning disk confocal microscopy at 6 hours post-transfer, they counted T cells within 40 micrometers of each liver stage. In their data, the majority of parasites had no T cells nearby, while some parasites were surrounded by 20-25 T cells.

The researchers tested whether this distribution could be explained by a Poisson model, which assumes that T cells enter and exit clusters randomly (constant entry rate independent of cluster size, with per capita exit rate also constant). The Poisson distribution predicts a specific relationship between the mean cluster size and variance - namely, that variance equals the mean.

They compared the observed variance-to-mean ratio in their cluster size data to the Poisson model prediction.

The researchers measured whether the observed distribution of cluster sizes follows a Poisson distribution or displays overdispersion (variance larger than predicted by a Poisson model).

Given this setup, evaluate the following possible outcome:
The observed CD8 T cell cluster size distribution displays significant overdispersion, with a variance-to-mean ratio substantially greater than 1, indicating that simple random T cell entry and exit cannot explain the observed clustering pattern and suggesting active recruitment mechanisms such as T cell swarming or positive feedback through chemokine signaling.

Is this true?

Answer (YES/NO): YES